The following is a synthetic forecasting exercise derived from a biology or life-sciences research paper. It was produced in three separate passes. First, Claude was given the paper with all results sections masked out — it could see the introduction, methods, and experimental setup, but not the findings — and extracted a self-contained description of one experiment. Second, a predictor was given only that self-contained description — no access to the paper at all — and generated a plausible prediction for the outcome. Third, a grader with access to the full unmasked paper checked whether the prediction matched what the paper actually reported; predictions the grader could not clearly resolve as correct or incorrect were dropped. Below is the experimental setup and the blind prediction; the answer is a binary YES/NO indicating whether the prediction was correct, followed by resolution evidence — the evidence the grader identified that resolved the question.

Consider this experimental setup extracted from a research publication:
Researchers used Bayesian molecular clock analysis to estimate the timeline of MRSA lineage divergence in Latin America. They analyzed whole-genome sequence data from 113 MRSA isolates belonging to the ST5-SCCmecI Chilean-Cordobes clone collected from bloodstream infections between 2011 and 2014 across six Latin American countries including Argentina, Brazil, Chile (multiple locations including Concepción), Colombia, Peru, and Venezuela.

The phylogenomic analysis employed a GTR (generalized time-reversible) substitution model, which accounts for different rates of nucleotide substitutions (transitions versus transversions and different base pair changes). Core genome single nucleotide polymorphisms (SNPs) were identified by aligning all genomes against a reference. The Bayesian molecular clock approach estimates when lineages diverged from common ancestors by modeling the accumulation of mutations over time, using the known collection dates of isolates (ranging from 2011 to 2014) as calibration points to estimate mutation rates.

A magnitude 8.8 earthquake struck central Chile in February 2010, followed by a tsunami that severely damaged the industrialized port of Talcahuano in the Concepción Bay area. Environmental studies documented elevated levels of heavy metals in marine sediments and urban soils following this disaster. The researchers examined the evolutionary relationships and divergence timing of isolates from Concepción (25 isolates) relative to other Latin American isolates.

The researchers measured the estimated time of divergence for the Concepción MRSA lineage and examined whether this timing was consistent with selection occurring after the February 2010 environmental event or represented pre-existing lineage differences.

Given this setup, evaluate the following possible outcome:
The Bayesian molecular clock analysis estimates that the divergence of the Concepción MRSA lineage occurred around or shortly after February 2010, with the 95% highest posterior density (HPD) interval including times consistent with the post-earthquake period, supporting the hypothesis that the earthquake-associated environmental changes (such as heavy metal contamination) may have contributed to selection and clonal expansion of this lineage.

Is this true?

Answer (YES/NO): YES